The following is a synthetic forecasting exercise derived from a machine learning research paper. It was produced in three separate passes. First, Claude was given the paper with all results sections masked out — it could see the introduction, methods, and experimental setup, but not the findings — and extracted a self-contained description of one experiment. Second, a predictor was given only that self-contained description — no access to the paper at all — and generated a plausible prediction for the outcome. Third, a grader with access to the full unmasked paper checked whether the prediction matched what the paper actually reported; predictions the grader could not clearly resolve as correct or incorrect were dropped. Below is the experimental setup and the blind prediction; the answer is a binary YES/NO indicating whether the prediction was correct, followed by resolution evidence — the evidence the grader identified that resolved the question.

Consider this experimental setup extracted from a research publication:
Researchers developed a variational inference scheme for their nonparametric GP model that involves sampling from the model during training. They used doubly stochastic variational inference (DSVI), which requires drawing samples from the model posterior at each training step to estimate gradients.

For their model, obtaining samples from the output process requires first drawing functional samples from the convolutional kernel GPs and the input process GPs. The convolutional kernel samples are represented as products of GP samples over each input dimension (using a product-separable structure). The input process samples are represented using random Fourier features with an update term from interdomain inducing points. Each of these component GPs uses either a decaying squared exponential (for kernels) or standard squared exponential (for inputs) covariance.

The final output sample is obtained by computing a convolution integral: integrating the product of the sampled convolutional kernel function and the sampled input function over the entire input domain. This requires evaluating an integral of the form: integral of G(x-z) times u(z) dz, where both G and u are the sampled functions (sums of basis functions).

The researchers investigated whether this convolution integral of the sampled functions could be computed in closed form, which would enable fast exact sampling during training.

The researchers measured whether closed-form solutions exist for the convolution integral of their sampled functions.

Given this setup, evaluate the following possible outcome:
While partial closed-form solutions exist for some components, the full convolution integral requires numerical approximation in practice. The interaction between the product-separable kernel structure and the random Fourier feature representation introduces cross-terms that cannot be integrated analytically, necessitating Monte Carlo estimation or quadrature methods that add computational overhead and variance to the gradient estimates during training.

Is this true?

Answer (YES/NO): NO